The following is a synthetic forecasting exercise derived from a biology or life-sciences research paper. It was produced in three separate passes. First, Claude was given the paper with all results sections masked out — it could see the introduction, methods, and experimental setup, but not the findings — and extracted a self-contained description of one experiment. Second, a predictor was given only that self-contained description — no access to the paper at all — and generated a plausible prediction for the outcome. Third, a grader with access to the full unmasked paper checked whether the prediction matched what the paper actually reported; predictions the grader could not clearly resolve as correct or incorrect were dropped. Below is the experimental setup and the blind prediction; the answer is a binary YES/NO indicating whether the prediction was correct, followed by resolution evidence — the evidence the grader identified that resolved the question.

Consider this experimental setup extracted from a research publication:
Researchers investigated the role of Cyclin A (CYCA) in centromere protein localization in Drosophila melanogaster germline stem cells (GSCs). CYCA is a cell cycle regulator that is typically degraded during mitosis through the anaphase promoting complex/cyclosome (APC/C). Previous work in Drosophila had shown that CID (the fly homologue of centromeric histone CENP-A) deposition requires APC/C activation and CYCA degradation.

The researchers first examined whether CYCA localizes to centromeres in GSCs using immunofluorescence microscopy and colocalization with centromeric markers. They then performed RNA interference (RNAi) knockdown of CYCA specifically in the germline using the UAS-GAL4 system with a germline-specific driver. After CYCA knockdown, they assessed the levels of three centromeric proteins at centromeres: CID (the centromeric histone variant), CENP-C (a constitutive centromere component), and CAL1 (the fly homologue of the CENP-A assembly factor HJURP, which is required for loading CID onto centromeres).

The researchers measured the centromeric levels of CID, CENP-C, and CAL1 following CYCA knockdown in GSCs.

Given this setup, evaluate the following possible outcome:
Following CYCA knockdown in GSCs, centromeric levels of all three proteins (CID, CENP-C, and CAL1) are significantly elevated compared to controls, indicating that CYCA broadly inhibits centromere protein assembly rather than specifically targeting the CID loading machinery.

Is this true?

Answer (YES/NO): NO